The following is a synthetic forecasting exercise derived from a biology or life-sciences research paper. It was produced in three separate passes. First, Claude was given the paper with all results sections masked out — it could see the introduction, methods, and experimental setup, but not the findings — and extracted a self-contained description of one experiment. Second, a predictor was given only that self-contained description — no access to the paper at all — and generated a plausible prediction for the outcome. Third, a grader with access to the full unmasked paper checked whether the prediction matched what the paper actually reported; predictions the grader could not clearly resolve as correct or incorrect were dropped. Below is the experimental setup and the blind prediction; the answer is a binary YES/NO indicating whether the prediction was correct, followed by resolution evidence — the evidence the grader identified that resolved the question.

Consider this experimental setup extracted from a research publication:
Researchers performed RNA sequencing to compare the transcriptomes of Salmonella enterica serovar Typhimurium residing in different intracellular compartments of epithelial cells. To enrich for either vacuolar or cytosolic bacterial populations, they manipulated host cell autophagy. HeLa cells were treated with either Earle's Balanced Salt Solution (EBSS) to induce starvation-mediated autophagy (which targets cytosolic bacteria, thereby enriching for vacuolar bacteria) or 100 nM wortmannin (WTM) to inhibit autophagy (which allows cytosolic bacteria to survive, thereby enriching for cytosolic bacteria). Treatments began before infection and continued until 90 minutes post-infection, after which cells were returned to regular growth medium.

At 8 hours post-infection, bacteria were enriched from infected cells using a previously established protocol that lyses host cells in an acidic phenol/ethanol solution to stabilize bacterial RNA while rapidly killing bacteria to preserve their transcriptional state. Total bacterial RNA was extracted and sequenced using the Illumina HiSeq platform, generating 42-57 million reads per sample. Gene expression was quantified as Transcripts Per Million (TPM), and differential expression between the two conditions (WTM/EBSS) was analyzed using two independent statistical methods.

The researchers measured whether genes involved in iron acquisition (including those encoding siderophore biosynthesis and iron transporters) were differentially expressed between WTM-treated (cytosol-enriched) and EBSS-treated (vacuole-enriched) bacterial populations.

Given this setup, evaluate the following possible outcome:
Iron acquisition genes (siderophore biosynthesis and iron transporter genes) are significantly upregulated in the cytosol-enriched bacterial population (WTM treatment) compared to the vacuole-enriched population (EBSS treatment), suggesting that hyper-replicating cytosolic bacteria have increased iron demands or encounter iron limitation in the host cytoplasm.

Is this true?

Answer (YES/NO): YES